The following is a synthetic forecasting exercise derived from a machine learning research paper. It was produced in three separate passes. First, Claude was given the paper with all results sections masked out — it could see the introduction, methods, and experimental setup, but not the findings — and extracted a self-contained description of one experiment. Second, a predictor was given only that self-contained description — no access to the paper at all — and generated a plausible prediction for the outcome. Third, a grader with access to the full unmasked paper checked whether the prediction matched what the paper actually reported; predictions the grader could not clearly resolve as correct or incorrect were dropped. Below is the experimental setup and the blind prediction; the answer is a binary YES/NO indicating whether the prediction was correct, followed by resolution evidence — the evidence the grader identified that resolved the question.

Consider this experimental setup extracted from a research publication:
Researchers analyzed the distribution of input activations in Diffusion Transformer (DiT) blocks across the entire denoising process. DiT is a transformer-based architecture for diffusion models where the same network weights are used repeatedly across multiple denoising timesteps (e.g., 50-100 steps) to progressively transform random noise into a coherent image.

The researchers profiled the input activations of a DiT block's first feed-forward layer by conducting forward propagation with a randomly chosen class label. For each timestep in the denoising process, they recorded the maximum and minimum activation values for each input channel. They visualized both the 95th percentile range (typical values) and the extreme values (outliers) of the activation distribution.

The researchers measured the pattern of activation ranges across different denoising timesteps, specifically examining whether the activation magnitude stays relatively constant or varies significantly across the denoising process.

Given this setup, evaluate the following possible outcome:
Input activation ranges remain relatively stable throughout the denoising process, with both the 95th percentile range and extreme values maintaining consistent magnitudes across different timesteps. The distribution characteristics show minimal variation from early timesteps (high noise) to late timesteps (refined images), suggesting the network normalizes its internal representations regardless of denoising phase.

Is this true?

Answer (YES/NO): NO